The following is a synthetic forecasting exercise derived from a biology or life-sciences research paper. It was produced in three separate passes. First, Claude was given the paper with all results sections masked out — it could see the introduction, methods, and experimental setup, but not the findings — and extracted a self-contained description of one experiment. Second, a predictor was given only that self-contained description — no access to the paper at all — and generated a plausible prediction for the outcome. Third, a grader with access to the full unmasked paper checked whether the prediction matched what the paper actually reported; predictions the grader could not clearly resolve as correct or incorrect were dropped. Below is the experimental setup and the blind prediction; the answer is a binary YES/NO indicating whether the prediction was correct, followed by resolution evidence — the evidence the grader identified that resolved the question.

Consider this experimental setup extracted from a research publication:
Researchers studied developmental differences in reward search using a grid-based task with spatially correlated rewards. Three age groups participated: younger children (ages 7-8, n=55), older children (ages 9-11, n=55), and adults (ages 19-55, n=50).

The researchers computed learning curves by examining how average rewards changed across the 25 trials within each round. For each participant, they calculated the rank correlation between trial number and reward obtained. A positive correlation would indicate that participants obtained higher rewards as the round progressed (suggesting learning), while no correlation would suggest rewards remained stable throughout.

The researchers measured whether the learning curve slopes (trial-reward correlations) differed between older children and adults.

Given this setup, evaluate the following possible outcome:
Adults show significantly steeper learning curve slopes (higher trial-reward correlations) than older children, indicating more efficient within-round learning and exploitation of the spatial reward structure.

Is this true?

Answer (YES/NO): YES